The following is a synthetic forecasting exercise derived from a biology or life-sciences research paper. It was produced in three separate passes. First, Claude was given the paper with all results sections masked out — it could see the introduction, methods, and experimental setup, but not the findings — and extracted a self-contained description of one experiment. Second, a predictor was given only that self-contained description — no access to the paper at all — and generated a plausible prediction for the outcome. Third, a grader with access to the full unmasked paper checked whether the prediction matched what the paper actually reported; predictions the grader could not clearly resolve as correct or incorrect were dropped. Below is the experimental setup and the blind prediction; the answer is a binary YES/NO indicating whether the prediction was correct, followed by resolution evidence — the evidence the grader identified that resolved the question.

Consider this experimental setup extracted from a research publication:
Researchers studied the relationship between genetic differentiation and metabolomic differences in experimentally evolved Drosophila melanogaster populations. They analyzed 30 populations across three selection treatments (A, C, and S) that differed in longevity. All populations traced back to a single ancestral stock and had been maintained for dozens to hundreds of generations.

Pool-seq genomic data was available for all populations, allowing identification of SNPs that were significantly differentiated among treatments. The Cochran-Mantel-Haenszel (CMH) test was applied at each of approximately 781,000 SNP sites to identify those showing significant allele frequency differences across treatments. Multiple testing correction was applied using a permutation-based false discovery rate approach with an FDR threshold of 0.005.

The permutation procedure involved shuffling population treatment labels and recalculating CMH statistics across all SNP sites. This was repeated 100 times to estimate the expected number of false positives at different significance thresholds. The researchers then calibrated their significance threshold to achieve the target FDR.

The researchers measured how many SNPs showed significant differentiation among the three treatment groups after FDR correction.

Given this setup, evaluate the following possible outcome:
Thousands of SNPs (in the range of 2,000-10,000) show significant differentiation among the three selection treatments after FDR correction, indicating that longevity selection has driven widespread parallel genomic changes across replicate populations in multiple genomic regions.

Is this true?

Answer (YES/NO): NO